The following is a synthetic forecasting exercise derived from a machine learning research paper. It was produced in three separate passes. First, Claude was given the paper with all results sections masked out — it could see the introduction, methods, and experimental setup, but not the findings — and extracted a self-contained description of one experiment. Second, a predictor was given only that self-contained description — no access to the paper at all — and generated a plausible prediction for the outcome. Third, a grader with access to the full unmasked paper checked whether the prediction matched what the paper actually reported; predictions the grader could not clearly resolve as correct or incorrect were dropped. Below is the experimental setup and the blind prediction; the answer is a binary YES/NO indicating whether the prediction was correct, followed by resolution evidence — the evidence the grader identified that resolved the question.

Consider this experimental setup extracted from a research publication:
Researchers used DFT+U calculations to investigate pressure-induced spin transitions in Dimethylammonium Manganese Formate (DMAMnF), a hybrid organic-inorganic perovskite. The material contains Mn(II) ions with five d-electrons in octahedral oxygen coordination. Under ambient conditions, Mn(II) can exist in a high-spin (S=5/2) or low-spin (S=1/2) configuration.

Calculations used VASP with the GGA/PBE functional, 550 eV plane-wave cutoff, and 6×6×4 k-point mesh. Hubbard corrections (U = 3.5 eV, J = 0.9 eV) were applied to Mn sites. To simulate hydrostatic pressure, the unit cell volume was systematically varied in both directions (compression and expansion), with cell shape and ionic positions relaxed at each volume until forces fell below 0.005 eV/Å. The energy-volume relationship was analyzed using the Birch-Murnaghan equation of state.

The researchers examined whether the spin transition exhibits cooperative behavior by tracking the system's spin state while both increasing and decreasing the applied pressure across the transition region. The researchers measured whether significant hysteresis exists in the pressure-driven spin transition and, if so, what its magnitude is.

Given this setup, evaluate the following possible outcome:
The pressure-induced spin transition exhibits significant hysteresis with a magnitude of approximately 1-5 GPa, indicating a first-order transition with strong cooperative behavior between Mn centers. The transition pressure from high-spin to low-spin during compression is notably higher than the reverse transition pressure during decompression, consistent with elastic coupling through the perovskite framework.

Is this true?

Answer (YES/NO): YES